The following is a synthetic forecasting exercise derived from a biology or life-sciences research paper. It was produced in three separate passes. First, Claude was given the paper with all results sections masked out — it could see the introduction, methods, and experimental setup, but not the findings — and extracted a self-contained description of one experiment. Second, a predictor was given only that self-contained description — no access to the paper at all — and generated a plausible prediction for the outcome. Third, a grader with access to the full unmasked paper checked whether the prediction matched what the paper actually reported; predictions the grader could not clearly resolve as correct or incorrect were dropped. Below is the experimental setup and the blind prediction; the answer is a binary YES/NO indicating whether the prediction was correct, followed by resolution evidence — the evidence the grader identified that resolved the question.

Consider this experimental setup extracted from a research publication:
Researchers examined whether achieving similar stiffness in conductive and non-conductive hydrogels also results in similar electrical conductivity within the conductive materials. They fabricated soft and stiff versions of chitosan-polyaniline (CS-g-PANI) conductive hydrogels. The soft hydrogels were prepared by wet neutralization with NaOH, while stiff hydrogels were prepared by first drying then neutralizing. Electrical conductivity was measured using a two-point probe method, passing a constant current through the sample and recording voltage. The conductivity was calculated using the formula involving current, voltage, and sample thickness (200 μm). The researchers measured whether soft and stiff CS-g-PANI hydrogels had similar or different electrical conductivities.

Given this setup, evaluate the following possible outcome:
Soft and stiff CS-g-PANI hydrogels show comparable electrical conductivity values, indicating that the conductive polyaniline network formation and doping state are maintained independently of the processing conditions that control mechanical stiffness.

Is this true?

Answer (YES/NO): YES